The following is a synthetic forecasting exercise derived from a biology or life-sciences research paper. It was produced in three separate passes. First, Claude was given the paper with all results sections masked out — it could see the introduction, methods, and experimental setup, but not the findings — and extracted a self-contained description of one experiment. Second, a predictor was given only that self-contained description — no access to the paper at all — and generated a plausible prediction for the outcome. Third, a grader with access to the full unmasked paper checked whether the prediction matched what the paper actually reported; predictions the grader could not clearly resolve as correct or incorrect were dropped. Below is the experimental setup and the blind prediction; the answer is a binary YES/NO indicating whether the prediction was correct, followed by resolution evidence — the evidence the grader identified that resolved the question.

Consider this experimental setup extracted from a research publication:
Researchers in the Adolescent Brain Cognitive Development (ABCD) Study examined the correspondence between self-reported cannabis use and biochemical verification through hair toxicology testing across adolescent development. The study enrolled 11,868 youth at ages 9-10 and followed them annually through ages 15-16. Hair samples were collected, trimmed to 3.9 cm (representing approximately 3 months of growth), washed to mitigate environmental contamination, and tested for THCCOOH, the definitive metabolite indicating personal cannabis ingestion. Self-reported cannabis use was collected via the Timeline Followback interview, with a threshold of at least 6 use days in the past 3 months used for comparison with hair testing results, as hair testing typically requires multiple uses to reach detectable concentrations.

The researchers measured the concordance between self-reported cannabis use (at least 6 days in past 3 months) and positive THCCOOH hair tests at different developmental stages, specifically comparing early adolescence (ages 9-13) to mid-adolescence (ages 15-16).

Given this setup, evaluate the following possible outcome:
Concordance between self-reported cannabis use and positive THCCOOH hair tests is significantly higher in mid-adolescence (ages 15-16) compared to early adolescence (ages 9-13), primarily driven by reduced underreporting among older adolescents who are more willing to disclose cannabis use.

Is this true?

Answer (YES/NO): YES